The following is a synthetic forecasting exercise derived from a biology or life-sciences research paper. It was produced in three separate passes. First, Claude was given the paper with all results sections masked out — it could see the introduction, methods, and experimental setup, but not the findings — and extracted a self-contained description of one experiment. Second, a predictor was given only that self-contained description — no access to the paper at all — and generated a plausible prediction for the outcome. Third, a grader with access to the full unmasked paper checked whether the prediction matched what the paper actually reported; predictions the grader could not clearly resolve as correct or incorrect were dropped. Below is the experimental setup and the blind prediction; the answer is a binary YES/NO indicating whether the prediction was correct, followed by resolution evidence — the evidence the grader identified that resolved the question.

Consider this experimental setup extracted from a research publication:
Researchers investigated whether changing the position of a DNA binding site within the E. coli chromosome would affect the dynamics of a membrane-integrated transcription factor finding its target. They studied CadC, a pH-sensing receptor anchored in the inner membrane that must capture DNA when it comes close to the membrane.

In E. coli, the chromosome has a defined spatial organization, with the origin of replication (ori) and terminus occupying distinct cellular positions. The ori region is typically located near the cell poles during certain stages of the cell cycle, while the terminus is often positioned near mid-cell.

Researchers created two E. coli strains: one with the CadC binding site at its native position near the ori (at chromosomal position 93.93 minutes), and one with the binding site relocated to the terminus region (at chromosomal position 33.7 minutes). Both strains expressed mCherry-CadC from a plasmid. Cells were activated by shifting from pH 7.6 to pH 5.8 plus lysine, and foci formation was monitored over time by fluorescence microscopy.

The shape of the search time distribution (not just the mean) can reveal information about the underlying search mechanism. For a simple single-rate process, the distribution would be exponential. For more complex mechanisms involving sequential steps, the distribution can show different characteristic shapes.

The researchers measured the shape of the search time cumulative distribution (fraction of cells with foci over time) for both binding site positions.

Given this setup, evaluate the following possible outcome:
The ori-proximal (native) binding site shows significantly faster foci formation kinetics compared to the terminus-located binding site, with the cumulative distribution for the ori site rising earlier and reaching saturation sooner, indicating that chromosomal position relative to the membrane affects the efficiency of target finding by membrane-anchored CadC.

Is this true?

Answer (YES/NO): NO